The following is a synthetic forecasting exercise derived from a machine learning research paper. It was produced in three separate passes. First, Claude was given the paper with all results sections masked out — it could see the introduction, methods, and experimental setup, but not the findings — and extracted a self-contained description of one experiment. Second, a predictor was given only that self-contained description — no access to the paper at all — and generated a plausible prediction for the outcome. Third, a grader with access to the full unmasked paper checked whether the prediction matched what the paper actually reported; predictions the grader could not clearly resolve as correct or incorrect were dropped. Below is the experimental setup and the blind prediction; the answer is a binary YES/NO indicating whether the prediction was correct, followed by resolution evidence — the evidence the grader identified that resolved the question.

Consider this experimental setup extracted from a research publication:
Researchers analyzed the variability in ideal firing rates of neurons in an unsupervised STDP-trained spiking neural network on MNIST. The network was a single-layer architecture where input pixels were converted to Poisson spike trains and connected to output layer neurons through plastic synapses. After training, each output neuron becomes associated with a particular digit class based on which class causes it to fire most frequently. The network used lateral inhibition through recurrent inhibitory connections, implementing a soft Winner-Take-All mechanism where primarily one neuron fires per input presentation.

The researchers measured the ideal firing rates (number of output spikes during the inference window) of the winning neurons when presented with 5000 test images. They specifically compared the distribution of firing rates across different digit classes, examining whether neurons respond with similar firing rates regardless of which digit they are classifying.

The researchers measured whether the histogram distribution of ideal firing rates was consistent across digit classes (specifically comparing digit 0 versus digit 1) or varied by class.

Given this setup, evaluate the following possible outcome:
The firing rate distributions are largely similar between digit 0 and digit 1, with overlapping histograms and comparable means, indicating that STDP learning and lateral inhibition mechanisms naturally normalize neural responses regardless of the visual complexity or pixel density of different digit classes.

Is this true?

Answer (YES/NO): NO